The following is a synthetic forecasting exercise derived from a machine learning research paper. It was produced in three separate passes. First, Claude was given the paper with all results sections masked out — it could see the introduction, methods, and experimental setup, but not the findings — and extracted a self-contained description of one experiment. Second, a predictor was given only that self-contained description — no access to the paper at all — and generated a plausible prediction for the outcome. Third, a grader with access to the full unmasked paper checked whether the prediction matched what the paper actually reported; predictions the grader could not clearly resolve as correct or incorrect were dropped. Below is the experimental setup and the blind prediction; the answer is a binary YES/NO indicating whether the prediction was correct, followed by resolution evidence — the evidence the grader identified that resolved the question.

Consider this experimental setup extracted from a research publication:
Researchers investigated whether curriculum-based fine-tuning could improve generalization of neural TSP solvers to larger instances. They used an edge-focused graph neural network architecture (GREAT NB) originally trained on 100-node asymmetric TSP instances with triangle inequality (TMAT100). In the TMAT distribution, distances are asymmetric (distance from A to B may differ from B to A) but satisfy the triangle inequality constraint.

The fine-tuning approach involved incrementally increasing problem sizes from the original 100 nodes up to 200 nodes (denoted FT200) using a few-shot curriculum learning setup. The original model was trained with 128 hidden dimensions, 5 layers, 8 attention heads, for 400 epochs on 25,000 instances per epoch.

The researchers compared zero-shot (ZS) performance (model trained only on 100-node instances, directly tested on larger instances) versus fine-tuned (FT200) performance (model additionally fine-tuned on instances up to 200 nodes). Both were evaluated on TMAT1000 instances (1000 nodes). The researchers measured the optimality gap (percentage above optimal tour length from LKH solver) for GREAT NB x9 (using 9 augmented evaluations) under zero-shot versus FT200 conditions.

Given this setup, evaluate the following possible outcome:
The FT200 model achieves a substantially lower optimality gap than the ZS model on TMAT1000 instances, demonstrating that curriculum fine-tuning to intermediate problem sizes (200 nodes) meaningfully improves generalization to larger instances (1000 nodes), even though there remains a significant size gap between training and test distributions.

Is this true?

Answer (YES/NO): YES